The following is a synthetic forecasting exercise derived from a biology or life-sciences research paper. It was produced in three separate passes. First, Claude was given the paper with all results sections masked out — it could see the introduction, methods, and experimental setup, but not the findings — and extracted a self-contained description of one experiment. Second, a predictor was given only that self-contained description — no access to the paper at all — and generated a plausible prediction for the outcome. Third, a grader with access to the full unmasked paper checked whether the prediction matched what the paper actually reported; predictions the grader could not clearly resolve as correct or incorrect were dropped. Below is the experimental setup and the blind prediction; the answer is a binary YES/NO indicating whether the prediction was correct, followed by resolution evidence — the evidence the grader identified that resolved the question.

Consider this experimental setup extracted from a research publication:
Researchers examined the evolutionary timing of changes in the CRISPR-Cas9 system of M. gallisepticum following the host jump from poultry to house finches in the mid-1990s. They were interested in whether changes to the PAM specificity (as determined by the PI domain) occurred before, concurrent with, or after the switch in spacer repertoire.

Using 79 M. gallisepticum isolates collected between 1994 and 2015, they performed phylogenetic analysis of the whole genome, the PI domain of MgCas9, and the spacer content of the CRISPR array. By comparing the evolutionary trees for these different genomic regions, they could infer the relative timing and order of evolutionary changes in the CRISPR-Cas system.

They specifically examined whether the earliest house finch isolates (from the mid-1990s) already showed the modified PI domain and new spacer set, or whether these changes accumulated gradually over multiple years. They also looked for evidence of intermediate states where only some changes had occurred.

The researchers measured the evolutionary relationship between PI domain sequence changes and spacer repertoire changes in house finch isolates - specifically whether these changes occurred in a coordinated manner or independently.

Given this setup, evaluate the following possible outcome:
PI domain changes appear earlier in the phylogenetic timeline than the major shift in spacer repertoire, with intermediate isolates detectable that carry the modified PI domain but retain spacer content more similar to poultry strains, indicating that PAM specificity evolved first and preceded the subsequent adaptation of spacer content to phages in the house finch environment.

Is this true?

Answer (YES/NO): NO